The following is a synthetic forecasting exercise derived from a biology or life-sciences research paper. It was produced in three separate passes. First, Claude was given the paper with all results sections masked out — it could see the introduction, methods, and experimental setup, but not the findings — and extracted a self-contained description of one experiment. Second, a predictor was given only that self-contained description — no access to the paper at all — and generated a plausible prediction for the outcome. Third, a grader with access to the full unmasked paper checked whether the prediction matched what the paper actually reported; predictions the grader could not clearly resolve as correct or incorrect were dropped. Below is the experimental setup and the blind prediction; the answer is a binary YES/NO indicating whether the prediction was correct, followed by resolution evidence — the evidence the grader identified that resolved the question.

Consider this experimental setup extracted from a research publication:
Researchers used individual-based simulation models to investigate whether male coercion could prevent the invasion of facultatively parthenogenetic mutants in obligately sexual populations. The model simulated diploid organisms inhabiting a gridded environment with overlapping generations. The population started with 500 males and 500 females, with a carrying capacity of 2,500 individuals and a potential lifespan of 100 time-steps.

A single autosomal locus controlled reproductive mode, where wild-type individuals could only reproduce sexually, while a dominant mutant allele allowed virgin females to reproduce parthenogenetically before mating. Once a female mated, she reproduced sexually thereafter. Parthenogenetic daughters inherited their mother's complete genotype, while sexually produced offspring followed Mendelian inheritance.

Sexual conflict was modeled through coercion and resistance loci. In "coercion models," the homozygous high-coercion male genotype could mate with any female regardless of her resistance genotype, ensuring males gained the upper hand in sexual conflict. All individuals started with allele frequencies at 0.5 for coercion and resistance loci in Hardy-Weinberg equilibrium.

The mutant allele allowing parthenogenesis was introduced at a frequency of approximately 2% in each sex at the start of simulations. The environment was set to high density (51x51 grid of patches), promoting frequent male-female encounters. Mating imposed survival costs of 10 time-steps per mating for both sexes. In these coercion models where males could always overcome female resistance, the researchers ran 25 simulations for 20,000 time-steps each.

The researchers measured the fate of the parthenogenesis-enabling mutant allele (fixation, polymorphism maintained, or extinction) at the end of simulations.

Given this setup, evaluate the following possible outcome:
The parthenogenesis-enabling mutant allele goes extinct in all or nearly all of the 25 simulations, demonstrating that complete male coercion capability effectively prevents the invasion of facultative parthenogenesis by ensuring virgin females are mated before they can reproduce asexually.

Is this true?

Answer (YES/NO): NO